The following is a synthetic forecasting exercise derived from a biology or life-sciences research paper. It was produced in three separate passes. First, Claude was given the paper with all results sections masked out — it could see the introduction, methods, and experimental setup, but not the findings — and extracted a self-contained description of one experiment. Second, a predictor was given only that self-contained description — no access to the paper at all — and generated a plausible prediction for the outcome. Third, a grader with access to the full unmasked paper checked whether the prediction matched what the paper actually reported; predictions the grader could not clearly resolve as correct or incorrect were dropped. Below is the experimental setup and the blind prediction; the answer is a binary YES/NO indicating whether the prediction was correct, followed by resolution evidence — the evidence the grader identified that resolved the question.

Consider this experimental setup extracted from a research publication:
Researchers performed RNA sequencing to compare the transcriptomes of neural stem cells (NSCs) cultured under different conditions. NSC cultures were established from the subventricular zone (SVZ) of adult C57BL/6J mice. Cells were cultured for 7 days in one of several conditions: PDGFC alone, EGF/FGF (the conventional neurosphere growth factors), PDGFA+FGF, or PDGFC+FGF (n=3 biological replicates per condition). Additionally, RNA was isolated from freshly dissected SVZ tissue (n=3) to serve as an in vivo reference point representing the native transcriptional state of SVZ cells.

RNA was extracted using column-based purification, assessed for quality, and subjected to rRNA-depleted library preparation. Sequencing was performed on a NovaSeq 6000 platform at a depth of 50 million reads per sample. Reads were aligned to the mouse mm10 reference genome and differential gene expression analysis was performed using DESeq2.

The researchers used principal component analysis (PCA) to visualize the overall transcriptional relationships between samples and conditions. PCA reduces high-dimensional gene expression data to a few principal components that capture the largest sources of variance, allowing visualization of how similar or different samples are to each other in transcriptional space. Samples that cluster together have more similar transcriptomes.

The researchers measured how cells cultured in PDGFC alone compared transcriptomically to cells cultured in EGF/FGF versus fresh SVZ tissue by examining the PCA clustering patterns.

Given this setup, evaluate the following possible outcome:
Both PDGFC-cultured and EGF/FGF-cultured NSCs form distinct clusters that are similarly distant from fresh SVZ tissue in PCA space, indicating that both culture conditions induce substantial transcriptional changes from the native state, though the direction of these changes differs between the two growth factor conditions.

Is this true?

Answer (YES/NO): NO